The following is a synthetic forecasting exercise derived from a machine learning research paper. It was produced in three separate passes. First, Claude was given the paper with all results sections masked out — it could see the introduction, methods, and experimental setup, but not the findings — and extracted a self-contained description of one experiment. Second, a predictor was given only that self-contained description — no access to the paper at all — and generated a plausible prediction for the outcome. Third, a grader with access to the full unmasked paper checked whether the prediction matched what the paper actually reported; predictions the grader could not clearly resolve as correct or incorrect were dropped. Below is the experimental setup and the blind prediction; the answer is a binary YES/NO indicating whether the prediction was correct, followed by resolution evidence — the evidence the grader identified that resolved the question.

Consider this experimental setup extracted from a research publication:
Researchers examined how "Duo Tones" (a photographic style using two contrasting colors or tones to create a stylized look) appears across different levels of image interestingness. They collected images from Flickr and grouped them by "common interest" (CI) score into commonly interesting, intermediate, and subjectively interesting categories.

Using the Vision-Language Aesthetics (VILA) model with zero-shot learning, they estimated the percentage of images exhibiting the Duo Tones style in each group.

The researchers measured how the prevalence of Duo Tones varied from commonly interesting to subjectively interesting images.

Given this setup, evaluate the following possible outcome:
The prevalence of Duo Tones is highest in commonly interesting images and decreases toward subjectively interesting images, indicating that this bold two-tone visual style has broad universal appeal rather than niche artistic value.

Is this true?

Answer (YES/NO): NO